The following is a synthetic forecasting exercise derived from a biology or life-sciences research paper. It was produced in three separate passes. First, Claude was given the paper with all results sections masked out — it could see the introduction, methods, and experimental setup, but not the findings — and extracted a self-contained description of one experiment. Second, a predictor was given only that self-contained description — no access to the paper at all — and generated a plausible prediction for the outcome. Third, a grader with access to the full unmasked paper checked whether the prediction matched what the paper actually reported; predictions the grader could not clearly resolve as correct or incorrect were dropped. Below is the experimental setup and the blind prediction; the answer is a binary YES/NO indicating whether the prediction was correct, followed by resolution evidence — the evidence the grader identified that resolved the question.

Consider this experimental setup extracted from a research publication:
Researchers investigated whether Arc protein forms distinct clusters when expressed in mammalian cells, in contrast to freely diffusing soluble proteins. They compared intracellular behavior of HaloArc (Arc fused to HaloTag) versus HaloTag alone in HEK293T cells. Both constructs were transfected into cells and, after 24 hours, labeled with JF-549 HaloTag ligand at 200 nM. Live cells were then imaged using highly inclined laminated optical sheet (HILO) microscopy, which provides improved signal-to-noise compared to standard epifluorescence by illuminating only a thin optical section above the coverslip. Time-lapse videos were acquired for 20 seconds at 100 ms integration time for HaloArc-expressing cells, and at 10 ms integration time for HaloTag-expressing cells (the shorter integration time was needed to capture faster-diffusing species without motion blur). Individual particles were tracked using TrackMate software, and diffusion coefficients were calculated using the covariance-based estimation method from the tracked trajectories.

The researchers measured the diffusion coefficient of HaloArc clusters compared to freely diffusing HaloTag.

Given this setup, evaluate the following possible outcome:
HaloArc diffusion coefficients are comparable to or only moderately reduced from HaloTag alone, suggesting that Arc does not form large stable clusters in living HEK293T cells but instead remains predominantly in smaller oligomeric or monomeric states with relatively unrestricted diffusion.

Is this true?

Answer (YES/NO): NO